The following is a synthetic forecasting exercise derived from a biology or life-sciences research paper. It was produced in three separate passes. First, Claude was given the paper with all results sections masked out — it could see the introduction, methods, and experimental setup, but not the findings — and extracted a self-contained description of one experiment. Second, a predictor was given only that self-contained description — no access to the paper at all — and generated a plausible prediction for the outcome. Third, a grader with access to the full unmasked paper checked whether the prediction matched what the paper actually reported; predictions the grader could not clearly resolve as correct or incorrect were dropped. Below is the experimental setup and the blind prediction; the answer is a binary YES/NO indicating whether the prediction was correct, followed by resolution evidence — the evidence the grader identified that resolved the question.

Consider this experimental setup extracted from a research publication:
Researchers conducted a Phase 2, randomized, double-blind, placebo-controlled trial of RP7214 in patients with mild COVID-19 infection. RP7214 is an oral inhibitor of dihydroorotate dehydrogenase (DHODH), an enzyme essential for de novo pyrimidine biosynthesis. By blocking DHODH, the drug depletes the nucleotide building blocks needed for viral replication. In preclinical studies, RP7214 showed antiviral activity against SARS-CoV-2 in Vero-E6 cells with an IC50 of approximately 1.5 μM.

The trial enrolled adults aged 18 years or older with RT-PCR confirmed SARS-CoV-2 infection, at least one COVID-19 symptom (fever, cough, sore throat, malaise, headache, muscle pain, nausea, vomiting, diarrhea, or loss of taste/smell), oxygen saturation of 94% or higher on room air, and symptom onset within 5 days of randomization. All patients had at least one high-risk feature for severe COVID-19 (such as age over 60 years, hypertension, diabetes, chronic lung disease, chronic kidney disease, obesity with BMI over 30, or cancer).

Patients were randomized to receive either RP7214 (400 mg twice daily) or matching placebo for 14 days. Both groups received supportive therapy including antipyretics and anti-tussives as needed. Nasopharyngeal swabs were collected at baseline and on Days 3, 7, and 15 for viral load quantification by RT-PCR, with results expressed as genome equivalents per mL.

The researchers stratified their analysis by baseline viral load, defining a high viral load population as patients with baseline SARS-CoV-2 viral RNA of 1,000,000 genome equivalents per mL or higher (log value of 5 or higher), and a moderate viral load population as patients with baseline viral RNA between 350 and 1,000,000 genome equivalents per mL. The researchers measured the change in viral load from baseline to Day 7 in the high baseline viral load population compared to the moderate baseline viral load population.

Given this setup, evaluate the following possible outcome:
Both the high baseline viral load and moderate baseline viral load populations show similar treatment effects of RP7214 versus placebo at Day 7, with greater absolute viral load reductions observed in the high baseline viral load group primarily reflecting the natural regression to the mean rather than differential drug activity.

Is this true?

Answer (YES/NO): NO